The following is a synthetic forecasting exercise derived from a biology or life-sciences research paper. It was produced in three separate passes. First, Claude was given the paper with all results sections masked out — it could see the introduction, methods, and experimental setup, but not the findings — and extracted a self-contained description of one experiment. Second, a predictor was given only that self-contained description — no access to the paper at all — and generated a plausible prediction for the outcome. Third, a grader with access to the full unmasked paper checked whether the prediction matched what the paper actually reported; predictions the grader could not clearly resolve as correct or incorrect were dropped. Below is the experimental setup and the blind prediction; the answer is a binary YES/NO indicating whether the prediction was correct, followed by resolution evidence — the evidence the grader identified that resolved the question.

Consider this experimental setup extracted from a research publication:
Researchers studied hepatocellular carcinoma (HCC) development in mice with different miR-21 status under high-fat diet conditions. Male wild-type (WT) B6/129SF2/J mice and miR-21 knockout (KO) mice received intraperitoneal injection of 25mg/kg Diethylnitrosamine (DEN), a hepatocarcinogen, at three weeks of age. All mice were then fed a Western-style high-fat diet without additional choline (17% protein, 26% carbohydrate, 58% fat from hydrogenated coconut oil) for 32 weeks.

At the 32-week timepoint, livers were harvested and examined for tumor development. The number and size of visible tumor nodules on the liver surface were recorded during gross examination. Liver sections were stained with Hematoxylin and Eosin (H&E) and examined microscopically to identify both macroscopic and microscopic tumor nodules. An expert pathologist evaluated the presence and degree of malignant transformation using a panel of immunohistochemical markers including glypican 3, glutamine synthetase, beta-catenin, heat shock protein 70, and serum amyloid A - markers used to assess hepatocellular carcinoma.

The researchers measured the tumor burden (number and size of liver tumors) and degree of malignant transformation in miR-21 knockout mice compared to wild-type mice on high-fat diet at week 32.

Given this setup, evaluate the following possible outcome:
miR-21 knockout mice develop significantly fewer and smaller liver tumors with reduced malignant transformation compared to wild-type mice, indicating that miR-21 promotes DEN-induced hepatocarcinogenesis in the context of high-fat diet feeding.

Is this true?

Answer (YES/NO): NO